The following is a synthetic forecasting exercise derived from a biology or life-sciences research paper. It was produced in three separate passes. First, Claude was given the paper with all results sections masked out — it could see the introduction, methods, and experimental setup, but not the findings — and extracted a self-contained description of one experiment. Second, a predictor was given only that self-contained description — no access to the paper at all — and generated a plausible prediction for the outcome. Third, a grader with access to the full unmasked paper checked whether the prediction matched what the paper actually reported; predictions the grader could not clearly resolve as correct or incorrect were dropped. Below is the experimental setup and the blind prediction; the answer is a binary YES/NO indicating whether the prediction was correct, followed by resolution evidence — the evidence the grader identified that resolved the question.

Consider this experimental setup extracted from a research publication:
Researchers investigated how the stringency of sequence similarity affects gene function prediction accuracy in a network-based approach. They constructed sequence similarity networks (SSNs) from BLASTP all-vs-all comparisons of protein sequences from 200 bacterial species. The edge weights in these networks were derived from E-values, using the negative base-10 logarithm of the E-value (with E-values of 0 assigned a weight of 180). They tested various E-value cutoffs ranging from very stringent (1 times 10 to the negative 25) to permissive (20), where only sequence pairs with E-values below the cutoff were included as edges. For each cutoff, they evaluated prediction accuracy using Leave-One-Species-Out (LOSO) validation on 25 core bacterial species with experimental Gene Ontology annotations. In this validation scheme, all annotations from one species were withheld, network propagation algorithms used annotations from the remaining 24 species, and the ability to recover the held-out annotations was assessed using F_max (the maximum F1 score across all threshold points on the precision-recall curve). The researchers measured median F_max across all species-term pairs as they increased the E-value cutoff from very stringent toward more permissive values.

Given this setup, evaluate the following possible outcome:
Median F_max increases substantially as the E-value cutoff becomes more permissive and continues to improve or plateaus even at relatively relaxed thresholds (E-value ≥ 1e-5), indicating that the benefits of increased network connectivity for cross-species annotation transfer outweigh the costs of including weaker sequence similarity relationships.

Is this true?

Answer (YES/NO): NO